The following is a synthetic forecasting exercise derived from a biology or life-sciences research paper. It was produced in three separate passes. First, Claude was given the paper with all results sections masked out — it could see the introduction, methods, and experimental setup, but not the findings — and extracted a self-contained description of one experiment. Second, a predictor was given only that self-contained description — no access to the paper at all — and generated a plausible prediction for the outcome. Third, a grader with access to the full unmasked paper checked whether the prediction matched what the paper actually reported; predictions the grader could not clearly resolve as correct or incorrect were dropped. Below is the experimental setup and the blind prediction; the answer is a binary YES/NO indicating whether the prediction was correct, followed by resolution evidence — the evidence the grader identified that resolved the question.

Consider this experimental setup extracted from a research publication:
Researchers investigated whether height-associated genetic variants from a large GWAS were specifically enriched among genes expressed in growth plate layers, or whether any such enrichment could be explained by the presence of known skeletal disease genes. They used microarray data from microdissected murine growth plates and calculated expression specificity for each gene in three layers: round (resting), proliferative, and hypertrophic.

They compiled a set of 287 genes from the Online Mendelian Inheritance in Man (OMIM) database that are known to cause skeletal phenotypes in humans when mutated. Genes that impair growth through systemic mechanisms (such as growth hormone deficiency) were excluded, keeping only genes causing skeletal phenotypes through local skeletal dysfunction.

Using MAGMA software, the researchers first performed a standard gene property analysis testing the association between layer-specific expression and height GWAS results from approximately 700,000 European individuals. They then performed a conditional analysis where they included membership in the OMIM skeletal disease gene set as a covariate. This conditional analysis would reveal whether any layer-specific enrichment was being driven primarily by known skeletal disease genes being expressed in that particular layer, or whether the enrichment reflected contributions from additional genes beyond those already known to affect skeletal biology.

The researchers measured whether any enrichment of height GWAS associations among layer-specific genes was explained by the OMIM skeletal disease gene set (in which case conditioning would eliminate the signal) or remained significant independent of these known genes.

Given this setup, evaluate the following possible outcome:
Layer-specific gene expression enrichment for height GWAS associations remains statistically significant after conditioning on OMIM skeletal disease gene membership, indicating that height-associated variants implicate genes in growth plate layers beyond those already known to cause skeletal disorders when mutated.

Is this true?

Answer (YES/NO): YES